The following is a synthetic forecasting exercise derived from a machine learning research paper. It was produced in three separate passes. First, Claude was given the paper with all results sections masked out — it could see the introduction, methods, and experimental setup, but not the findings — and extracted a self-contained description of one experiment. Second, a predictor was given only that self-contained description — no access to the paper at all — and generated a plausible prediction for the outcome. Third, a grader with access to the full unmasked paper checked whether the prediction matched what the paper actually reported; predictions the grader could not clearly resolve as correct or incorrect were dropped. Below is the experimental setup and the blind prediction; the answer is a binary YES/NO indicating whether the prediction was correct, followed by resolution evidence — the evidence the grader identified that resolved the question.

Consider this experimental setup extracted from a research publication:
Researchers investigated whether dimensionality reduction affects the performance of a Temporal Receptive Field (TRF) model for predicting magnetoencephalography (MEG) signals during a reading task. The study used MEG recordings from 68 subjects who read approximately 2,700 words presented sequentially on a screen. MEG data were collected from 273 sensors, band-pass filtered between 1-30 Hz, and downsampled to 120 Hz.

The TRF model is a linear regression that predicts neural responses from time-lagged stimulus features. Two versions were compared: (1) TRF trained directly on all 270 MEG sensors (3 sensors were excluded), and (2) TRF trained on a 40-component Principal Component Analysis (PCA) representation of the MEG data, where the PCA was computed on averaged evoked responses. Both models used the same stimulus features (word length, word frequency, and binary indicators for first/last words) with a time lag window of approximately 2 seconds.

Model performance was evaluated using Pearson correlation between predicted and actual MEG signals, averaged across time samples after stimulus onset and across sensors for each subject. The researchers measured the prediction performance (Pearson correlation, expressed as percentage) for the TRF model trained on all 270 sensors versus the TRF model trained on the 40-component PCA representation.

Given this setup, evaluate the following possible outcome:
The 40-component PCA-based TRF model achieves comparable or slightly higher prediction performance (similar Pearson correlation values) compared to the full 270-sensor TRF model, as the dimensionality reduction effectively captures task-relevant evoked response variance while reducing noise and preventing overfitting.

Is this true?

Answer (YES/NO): YES